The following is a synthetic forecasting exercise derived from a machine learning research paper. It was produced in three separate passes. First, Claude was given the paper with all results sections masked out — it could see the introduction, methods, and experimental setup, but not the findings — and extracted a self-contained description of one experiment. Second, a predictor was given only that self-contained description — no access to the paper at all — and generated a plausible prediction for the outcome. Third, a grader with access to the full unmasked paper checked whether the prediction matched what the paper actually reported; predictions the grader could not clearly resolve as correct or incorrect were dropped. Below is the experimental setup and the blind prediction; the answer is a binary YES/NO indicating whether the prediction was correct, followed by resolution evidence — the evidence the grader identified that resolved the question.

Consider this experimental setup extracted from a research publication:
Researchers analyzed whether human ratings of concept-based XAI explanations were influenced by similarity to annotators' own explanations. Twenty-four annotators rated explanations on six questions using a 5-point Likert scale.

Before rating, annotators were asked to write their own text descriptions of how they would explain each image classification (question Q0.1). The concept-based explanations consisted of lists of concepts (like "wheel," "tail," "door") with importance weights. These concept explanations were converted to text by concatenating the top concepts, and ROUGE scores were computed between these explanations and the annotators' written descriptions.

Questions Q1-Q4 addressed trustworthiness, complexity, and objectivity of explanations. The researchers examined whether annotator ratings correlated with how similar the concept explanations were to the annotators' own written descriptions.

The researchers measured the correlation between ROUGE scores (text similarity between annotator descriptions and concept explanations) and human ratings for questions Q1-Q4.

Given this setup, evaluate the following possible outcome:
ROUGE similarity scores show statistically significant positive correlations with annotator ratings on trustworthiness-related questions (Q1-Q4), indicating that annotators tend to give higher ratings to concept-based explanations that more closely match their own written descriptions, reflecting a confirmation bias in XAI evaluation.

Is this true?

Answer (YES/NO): NO